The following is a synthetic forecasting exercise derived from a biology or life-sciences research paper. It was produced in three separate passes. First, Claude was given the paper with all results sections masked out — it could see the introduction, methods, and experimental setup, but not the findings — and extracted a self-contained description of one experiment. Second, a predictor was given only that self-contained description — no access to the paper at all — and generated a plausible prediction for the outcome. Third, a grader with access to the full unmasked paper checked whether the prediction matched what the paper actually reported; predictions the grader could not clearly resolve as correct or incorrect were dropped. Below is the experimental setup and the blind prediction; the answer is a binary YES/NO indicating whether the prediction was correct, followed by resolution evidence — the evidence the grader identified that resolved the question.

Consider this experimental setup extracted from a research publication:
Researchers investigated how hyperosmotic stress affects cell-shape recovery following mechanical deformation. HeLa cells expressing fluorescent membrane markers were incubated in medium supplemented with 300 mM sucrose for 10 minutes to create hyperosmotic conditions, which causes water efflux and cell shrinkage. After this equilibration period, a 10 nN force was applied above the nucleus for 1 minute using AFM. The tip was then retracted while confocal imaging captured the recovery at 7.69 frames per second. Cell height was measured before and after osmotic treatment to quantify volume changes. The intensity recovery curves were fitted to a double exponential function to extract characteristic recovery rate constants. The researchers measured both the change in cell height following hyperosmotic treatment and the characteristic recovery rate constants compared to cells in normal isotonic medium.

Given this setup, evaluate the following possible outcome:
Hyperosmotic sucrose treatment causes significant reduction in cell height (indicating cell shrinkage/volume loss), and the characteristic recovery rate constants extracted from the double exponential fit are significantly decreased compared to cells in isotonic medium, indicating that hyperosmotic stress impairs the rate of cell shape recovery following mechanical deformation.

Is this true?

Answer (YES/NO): YES